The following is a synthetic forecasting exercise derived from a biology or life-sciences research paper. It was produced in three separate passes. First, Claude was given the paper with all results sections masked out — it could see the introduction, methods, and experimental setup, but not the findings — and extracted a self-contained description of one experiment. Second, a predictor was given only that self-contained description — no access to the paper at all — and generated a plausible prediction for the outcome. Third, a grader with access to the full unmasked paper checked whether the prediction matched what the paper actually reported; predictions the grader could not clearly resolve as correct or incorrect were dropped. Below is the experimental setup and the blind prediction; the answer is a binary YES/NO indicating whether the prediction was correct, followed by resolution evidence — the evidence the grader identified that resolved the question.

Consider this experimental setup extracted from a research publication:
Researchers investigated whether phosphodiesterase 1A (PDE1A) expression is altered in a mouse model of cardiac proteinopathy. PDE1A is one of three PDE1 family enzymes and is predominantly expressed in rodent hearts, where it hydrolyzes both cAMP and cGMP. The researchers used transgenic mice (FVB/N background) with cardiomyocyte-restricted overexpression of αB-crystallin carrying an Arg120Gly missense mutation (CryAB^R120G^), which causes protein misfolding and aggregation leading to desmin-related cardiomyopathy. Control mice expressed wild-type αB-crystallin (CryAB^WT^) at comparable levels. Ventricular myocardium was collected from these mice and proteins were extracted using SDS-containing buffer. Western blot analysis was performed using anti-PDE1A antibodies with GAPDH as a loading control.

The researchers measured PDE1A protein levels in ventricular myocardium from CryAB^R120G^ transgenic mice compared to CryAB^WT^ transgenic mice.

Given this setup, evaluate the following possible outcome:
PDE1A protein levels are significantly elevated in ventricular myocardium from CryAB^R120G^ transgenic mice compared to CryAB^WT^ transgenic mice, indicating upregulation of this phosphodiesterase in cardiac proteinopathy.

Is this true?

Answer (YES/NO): YES